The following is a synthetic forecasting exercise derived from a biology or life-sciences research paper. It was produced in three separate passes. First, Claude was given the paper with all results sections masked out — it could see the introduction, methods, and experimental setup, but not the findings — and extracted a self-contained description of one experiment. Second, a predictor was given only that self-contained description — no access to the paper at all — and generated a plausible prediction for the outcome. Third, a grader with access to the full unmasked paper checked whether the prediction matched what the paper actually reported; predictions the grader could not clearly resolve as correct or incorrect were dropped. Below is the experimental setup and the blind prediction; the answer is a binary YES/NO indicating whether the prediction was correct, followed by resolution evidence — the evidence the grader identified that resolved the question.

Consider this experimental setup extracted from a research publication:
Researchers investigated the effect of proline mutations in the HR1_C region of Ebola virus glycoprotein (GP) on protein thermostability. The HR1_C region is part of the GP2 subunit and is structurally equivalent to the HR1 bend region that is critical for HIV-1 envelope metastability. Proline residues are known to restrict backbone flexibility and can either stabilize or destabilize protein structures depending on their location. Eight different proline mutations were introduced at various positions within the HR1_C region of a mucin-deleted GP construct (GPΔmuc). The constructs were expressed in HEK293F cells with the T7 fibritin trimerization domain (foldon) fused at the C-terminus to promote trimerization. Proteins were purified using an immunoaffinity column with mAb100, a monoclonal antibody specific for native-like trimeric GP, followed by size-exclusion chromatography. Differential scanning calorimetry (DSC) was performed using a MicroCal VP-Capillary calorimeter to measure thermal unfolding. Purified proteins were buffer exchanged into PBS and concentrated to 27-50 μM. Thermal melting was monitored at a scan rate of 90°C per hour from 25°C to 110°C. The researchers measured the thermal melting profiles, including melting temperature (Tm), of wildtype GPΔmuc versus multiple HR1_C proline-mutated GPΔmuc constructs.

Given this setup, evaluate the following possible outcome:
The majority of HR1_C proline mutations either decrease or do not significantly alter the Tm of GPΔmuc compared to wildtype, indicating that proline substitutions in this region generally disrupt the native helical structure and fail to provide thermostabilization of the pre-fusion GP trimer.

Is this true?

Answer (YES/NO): NO